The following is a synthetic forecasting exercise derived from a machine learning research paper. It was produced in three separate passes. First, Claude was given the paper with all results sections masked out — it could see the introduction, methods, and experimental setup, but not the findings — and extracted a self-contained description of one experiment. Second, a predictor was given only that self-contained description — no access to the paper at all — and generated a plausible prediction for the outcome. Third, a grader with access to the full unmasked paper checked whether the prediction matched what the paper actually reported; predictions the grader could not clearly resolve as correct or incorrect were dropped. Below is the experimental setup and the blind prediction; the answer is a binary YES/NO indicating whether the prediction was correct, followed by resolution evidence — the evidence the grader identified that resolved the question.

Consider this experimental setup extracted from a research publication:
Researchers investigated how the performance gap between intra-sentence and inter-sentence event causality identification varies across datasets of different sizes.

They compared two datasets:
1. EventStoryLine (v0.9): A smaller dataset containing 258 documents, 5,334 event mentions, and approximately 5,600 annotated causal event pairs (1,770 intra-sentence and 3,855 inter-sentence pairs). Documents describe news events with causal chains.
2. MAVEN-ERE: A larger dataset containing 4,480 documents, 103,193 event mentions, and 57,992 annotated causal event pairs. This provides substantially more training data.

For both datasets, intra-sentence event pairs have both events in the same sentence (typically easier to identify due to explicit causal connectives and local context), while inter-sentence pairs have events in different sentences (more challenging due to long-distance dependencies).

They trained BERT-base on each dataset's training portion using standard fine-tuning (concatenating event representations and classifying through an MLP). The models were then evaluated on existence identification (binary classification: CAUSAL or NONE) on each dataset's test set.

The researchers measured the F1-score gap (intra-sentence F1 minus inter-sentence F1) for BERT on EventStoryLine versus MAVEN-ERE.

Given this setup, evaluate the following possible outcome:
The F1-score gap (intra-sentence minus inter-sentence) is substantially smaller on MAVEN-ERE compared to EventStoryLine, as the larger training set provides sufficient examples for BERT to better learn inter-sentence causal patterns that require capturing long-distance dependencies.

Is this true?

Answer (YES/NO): YES